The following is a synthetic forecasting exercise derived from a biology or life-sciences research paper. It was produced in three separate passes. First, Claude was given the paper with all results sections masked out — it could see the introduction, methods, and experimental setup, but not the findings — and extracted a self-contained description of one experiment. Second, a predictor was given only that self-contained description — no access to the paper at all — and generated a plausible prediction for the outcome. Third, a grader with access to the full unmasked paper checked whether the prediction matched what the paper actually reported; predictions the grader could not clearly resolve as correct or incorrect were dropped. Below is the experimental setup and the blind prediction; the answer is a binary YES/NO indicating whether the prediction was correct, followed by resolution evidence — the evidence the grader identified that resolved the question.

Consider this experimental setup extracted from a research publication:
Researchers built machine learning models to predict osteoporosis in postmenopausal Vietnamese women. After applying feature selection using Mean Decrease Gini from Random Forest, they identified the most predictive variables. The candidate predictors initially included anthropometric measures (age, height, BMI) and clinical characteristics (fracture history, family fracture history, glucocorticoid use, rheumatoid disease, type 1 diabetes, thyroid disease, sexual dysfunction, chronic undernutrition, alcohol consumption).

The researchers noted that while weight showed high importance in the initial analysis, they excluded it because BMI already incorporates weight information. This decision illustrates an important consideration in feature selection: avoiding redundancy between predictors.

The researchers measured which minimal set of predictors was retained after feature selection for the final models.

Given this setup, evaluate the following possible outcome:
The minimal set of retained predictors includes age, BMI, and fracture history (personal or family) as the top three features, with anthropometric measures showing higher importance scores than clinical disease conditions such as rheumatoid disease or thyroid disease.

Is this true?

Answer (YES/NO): NO